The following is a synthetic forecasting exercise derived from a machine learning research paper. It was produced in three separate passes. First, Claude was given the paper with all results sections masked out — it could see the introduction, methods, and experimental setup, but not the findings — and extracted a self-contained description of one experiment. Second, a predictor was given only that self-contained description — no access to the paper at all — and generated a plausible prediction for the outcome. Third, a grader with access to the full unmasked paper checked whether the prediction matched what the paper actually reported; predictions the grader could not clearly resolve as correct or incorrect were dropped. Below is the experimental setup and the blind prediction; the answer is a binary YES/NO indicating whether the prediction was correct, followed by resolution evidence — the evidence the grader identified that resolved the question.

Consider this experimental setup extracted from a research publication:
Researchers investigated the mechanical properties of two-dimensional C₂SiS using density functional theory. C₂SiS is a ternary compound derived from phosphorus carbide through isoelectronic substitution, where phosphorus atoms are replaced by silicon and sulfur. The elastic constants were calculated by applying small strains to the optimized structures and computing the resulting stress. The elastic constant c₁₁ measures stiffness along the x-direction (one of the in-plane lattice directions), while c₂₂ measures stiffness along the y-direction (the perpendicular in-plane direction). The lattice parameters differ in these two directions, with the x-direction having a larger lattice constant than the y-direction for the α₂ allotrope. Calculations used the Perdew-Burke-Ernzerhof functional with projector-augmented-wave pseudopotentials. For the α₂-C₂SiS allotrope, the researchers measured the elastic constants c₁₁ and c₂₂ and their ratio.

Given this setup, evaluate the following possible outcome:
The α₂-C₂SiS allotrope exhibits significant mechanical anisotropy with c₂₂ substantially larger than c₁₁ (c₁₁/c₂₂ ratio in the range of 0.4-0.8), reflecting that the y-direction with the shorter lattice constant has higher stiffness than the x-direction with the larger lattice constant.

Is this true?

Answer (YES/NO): NO